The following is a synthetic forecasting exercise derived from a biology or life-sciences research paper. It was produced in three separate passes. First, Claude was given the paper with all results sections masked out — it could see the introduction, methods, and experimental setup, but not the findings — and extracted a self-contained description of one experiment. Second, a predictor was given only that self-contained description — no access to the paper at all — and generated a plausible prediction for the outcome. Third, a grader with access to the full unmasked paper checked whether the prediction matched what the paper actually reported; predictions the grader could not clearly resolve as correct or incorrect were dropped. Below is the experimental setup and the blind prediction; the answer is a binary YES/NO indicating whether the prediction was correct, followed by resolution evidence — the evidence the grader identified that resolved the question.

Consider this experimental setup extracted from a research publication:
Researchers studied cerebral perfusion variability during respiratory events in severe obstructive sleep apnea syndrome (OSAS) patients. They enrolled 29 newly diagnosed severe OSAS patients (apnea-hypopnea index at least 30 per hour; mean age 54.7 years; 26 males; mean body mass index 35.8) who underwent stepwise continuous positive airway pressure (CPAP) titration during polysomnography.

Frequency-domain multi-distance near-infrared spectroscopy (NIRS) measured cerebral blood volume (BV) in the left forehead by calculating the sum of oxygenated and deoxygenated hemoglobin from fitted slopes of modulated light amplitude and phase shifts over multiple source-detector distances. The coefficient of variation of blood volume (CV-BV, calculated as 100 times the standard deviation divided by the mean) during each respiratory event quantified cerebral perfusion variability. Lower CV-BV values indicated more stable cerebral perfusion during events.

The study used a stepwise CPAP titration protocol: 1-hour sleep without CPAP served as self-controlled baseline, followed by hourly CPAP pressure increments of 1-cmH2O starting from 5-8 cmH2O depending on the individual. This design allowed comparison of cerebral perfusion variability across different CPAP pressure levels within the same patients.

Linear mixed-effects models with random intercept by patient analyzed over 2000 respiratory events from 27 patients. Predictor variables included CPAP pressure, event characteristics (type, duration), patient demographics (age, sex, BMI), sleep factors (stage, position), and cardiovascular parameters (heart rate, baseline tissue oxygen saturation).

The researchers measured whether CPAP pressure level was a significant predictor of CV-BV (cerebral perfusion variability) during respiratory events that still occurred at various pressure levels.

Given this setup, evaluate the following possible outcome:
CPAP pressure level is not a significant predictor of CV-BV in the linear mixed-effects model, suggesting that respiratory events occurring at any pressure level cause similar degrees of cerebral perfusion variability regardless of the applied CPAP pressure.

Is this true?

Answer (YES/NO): NO